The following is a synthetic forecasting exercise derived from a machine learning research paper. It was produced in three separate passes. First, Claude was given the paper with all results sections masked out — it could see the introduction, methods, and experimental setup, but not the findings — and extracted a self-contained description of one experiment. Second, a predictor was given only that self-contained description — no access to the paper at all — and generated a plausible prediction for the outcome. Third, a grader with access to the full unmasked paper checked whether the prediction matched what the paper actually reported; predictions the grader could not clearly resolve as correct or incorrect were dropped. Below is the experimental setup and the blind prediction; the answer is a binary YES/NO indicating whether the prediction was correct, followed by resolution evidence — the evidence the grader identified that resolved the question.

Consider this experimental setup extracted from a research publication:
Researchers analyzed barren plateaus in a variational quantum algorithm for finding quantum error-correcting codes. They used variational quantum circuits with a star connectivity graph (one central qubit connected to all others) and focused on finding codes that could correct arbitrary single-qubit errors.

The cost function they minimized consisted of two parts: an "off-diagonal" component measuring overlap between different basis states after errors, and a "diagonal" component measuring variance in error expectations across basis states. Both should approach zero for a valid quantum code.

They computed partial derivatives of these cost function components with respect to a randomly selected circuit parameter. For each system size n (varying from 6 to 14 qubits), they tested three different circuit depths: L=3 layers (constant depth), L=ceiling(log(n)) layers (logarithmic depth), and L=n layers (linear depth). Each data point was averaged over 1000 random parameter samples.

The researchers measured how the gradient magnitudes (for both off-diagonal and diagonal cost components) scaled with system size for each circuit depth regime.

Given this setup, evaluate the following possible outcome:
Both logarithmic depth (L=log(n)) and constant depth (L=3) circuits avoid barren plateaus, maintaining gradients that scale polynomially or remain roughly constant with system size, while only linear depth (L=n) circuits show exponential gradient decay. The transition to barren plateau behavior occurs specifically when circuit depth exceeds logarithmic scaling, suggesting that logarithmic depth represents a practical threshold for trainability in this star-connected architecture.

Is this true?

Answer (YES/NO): YES